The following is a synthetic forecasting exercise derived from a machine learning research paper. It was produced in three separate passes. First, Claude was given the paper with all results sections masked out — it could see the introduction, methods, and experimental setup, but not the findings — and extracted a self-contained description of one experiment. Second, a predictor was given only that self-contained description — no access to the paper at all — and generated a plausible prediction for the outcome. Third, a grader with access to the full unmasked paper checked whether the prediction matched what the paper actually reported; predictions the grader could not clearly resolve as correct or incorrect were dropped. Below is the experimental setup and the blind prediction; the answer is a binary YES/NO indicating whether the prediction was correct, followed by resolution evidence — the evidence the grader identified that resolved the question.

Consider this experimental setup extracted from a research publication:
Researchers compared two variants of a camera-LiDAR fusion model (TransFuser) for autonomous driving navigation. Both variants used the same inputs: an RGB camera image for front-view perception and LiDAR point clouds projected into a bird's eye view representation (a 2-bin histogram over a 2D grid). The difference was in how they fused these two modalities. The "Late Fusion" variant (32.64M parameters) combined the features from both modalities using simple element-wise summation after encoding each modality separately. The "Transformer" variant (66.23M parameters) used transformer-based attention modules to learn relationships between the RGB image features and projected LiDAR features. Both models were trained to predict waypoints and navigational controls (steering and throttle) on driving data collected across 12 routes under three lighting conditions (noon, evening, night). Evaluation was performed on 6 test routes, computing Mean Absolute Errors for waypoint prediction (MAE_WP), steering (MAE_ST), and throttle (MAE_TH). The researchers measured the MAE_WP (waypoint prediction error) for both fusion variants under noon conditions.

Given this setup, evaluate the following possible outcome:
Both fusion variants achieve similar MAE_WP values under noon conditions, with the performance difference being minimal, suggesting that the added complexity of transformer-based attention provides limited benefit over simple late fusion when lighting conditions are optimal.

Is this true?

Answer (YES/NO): NO